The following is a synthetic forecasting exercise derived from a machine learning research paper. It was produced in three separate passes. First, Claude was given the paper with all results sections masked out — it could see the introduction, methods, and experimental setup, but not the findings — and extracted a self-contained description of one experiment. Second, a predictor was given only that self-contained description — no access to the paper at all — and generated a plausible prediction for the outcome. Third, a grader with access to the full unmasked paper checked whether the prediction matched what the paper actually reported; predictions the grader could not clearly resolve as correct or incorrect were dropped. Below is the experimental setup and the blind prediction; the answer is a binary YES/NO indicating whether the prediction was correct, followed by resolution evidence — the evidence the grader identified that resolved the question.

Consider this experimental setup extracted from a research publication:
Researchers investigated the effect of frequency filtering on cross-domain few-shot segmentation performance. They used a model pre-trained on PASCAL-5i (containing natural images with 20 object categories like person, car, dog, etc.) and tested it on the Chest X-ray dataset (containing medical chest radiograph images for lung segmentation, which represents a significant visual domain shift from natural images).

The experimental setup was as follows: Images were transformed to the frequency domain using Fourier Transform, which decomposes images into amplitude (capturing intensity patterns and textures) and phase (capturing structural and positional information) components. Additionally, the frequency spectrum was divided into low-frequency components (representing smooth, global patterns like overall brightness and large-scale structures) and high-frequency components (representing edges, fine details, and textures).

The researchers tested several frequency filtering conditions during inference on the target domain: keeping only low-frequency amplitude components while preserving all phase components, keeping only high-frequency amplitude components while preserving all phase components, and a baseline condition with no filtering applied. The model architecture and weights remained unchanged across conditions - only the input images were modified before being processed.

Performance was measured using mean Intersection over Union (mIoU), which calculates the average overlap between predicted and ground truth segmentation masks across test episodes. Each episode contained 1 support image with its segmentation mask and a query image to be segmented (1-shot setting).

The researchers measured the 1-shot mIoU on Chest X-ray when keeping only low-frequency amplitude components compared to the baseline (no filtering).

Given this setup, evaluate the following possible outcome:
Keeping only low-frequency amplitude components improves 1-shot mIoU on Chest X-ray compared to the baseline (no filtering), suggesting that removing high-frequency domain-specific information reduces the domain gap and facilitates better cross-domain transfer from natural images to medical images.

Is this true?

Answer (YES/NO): YES